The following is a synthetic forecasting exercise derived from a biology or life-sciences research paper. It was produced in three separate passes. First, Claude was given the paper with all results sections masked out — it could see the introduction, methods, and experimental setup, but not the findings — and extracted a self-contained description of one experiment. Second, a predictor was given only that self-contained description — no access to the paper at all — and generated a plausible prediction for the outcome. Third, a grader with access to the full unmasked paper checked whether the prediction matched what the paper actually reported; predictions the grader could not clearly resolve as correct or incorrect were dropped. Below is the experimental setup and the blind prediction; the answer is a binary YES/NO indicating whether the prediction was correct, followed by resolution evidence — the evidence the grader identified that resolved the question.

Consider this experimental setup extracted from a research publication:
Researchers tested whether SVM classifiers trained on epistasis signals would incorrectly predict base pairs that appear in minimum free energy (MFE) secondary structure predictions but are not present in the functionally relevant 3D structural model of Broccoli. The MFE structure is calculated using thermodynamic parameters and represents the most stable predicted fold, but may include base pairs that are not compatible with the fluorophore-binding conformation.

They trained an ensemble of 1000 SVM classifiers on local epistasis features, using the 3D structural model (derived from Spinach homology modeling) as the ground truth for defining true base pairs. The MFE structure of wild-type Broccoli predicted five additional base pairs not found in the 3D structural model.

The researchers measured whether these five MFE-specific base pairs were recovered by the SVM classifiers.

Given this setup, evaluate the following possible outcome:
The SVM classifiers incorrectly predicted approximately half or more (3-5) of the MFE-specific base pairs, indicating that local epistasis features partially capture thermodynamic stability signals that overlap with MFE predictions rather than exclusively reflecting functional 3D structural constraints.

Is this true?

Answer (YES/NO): NO